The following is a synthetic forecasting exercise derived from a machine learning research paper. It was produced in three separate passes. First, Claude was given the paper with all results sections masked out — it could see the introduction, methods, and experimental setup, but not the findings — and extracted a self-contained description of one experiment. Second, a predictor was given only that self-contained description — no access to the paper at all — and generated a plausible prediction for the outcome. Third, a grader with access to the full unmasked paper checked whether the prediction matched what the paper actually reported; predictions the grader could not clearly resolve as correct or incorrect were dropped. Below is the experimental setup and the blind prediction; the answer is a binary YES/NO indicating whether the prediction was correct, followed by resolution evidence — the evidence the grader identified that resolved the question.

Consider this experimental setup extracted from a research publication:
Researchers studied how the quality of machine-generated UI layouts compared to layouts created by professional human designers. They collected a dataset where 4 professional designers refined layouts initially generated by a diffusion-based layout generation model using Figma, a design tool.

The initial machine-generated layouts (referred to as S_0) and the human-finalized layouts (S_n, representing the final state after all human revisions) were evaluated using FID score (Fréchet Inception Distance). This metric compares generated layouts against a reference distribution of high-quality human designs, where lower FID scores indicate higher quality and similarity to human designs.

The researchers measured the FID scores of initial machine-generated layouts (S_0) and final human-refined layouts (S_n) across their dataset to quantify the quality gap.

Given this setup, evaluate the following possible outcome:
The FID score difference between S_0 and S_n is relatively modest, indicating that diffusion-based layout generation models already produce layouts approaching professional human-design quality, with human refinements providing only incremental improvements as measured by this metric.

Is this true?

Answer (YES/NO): NO